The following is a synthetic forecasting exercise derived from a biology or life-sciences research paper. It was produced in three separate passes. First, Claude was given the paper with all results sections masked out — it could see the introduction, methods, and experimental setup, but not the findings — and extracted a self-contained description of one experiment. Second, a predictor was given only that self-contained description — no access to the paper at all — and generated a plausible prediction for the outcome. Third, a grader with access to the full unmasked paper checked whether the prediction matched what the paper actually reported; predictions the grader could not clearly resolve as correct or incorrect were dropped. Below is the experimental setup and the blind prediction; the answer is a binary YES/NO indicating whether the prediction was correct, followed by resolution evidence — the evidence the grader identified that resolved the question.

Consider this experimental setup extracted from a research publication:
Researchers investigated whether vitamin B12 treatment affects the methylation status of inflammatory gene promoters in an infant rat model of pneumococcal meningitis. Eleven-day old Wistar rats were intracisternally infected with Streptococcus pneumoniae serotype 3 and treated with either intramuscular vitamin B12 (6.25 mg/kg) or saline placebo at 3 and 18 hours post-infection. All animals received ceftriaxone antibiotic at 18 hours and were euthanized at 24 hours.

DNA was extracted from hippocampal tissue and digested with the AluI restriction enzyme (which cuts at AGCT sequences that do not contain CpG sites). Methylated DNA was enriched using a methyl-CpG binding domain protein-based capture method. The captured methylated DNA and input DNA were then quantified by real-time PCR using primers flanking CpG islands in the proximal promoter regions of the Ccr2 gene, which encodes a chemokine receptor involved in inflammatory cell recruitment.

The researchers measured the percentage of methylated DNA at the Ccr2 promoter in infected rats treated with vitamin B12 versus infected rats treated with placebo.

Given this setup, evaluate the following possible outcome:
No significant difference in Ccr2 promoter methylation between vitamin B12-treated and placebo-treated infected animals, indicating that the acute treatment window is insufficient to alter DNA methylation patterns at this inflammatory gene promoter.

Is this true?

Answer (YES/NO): YES